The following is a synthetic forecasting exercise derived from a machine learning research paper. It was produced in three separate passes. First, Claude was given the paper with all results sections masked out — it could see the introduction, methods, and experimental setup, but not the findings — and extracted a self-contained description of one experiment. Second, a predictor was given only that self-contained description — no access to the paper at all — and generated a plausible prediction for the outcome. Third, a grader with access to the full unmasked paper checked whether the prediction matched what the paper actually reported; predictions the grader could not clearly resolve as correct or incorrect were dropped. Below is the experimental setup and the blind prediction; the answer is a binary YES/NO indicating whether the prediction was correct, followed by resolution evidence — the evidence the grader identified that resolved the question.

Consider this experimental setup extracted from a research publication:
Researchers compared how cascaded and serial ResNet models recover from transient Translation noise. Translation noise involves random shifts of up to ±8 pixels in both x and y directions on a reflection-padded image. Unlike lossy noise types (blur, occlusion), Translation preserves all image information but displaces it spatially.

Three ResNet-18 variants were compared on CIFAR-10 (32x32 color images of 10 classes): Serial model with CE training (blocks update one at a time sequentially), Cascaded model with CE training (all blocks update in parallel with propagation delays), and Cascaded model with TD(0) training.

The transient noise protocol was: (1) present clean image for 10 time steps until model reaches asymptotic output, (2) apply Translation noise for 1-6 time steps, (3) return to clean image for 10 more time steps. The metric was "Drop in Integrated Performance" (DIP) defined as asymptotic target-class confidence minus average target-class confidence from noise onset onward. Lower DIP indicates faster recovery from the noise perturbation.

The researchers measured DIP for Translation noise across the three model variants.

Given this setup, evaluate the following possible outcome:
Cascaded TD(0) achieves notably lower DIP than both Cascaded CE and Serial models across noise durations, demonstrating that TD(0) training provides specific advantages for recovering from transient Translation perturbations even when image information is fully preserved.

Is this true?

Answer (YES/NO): NO